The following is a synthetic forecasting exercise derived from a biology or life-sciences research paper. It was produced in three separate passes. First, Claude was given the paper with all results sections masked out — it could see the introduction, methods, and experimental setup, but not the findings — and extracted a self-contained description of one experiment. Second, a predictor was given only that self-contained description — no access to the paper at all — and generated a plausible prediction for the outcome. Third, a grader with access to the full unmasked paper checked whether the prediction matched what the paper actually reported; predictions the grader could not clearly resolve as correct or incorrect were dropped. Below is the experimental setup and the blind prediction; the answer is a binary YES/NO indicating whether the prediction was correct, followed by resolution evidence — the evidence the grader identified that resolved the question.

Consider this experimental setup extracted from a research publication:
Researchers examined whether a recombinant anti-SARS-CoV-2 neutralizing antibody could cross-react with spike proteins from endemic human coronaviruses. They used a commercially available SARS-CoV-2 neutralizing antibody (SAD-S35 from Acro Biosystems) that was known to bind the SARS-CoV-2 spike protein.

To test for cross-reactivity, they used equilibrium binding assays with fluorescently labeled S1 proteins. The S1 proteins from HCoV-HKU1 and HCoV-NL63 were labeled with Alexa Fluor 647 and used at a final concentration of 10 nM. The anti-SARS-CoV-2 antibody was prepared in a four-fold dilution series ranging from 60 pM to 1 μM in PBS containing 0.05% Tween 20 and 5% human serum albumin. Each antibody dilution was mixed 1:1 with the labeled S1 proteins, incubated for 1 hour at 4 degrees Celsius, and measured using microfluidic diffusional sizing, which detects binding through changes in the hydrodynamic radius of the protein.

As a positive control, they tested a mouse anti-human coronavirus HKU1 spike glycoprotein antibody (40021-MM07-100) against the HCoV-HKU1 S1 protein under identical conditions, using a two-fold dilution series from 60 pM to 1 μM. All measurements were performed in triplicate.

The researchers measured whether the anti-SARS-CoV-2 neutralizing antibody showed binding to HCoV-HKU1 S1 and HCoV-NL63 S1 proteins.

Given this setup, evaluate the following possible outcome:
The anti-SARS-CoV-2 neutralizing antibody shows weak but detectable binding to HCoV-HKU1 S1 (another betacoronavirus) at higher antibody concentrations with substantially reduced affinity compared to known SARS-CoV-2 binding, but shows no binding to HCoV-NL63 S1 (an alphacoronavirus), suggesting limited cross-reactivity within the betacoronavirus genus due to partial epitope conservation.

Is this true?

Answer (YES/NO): NO